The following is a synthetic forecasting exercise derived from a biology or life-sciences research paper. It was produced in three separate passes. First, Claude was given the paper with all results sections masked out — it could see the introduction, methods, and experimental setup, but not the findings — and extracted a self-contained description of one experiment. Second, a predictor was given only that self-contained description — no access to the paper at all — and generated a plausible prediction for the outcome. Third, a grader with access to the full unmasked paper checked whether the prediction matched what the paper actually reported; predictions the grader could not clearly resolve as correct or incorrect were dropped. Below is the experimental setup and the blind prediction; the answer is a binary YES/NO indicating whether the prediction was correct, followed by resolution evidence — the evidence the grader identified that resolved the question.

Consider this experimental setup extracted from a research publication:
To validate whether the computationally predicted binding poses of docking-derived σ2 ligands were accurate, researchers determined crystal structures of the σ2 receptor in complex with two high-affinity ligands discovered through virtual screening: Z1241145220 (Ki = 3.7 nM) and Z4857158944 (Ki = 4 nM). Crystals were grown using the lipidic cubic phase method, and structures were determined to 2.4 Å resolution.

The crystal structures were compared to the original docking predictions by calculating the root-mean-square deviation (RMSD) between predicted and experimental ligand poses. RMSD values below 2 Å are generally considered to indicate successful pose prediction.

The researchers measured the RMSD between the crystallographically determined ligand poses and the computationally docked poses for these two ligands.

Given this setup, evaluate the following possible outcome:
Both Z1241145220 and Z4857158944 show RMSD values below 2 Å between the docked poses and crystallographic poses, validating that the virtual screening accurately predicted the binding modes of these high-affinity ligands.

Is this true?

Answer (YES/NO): YES